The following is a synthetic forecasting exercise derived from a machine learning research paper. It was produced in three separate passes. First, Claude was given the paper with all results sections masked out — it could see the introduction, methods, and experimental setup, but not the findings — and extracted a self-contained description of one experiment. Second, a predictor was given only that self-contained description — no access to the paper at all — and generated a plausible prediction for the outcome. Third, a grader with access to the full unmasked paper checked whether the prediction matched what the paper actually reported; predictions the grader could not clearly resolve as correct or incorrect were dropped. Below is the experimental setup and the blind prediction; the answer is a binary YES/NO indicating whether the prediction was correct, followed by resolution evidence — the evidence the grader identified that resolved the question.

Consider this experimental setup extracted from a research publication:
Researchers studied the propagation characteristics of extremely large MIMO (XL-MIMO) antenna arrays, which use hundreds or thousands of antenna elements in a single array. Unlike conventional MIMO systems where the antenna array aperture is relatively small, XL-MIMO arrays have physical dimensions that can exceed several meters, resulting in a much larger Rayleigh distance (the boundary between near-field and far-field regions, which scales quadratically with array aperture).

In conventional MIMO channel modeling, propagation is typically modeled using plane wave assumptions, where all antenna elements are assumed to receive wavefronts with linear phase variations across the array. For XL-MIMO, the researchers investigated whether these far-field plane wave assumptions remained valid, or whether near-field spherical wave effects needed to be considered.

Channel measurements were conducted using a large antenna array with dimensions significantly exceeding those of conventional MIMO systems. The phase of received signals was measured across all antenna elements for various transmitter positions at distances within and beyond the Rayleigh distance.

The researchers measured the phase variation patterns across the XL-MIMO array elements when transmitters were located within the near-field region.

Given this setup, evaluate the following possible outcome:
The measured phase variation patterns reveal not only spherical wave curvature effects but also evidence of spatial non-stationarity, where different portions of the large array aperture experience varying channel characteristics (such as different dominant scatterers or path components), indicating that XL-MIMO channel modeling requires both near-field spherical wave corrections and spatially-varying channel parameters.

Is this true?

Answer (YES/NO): YES